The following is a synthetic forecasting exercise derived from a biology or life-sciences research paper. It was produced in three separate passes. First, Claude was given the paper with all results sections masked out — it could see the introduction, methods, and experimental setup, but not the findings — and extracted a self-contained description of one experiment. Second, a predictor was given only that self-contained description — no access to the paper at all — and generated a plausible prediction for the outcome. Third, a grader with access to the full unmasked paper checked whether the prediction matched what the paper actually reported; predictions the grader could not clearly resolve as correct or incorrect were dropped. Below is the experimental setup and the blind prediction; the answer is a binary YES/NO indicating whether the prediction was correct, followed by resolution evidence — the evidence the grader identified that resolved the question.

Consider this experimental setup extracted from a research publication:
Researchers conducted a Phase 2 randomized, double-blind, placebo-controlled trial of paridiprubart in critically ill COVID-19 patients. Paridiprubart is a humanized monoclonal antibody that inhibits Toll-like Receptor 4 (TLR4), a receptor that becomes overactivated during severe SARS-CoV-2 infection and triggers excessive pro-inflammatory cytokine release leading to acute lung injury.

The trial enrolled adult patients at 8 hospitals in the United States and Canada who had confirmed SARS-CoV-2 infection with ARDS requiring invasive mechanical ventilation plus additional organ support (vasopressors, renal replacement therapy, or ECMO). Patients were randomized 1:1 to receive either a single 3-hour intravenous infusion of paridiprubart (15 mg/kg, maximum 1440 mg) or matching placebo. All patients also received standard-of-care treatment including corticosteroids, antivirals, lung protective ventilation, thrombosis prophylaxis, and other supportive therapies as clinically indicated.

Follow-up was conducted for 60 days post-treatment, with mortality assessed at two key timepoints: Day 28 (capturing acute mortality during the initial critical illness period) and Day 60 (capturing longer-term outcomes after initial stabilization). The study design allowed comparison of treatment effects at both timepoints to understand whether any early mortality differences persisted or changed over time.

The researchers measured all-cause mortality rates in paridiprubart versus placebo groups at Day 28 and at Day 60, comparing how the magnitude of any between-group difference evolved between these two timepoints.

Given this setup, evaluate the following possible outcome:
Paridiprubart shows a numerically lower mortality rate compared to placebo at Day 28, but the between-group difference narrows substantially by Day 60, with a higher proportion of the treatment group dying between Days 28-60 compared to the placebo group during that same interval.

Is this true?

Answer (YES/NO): YES